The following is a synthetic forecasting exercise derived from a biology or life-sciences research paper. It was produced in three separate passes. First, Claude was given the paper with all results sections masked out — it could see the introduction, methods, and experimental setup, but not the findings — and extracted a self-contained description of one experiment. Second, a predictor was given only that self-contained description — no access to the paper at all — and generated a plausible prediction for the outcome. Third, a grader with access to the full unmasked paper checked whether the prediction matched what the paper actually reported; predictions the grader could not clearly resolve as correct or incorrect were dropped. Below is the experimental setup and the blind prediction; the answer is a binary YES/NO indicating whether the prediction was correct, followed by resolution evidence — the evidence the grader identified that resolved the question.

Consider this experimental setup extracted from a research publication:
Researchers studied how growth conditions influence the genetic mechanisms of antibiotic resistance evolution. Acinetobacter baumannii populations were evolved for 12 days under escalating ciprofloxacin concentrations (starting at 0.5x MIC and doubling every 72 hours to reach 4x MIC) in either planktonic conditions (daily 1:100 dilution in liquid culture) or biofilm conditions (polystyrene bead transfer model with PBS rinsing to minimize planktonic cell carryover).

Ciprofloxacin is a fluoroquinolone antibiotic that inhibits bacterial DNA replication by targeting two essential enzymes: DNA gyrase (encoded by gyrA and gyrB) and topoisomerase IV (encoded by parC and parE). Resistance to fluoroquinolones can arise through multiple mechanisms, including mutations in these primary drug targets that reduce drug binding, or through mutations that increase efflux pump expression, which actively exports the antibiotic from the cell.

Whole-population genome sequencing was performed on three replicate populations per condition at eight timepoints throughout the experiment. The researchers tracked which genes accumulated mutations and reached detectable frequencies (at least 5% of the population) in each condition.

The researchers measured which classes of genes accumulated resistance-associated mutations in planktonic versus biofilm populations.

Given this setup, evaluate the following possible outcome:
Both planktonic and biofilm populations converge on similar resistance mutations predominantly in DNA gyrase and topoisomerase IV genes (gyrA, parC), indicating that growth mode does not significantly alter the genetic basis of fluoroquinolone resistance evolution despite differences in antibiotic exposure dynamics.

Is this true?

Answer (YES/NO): NO